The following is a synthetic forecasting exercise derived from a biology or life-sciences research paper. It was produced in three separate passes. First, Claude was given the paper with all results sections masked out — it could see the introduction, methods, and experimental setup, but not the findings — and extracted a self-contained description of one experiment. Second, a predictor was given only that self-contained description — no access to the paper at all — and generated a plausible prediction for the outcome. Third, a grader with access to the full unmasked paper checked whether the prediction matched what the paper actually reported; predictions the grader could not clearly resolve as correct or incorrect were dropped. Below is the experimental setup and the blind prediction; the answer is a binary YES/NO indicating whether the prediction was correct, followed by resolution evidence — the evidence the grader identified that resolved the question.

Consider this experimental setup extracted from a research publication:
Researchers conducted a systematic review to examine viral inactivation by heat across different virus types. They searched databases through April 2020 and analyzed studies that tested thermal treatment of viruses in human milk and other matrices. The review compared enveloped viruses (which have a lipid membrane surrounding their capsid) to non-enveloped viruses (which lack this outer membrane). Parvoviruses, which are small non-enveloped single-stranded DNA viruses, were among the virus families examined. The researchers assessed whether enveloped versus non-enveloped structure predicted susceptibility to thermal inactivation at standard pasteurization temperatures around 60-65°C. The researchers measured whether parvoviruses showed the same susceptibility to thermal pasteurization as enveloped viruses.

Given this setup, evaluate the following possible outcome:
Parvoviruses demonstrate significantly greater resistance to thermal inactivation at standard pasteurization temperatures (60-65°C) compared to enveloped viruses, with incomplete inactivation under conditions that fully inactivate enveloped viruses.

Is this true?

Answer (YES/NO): YES